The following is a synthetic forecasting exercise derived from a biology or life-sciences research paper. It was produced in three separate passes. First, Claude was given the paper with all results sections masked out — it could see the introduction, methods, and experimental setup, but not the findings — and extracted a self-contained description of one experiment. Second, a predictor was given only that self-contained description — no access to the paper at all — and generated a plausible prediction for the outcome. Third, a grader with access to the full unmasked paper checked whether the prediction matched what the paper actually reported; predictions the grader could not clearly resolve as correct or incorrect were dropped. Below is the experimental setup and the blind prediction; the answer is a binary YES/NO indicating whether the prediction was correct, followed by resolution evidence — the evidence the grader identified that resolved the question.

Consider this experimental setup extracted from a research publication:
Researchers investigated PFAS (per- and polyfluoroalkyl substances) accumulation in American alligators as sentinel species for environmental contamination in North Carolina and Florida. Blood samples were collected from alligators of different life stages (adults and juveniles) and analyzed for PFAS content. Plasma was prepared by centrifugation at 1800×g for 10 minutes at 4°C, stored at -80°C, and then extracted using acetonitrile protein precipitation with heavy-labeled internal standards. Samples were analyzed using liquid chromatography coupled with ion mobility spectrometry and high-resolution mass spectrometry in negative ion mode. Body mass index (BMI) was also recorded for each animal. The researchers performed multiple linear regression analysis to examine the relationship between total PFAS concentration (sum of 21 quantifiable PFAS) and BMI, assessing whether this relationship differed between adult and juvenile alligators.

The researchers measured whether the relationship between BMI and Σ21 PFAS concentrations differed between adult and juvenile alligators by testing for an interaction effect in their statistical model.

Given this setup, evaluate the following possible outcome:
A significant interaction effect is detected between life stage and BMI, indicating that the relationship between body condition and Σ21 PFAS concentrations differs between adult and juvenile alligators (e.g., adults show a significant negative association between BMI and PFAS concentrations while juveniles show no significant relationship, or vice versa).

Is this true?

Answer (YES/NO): YES